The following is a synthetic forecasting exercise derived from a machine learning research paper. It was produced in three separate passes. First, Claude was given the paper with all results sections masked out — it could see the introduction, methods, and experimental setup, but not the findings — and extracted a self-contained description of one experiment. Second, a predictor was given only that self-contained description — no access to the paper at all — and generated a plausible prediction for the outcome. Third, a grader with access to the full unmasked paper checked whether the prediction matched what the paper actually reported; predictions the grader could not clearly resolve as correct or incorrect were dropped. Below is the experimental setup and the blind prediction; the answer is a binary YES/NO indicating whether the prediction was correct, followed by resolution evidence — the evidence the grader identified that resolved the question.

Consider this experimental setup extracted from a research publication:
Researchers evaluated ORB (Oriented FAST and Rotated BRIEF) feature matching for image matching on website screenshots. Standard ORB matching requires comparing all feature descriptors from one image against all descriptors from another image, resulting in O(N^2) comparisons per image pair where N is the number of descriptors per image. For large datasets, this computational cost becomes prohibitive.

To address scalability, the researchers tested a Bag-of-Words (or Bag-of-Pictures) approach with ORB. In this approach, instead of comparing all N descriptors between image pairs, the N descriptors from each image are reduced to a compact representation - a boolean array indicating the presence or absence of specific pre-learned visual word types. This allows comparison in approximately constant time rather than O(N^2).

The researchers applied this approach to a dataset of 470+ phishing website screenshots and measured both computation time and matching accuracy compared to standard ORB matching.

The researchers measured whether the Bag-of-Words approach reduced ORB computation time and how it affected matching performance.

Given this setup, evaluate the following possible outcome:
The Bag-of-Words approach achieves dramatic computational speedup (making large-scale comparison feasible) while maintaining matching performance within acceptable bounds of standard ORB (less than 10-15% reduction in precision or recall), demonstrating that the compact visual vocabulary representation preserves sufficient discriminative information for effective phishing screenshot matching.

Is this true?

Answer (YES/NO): YES